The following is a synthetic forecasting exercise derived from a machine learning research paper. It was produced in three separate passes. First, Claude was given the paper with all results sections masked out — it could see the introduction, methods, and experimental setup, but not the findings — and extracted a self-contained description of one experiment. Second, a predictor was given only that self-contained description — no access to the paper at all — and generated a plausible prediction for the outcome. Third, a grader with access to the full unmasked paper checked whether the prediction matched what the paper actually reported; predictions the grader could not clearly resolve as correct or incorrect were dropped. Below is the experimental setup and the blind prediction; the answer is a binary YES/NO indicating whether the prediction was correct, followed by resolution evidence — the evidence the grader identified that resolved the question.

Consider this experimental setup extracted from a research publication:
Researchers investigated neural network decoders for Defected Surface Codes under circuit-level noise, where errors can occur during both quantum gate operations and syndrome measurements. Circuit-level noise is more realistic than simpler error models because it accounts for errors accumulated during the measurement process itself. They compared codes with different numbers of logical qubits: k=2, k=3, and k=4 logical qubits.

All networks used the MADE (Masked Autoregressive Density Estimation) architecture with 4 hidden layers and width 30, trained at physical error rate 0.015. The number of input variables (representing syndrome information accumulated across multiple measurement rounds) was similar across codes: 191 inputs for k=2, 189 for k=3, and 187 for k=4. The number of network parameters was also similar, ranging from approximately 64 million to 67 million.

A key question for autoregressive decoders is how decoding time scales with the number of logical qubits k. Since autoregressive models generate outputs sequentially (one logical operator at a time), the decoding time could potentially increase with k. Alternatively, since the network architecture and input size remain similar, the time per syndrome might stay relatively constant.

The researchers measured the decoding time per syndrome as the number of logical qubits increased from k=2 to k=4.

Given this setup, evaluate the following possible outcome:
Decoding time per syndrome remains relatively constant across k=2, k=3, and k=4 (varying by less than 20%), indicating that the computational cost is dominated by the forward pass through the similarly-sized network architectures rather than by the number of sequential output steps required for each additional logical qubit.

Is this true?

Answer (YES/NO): NO